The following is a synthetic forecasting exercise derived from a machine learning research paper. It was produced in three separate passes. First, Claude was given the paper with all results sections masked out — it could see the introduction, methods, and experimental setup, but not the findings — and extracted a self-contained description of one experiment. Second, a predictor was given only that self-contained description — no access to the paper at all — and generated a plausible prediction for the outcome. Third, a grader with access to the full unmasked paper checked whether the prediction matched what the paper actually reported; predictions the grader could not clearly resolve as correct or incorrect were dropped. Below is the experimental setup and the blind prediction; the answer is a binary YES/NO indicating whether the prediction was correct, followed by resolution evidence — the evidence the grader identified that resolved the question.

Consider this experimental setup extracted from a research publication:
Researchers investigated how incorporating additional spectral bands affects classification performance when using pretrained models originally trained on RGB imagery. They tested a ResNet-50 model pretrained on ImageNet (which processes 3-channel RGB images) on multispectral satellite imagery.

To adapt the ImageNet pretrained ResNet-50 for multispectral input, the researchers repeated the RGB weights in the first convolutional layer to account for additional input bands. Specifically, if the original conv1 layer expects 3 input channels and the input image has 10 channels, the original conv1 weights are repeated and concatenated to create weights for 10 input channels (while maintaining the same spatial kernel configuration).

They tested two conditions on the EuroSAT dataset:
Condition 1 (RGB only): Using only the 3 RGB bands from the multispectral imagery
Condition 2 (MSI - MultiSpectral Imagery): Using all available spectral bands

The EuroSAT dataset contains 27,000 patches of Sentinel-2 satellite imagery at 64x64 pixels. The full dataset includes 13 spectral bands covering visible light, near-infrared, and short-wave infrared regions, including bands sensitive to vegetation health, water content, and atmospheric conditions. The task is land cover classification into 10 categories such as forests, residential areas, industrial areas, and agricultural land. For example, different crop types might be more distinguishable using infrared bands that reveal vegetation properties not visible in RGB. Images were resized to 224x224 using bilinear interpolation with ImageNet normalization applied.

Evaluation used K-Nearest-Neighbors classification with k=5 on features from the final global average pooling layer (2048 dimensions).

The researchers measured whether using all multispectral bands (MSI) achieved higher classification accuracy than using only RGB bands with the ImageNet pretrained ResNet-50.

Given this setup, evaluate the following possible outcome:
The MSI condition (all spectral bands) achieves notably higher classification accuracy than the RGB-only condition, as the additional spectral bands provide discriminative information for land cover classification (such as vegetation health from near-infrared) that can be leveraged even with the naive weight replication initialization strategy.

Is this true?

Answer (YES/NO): NO